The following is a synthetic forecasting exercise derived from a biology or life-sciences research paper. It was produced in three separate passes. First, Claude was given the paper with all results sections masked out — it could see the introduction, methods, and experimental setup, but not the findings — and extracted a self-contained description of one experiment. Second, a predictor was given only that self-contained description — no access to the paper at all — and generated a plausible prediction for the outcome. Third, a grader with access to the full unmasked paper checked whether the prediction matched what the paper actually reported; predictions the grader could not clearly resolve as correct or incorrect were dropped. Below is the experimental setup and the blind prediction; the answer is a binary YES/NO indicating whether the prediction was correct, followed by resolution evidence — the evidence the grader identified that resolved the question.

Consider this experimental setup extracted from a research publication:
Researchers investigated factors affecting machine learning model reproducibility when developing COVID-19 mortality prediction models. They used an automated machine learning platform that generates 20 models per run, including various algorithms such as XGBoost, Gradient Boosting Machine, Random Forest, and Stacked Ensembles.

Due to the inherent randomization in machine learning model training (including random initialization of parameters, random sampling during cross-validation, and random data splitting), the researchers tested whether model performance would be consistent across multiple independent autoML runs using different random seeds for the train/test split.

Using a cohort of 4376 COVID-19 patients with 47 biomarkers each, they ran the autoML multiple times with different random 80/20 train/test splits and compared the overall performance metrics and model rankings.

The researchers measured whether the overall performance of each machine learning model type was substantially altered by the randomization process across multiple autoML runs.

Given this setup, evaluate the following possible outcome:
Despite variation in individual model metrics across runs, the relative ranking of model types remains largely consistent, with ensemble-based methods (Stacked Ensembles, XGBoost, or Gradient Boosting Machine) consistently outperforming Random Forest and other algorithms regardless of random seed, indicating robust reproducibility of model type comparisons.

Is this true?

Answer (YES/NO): YES